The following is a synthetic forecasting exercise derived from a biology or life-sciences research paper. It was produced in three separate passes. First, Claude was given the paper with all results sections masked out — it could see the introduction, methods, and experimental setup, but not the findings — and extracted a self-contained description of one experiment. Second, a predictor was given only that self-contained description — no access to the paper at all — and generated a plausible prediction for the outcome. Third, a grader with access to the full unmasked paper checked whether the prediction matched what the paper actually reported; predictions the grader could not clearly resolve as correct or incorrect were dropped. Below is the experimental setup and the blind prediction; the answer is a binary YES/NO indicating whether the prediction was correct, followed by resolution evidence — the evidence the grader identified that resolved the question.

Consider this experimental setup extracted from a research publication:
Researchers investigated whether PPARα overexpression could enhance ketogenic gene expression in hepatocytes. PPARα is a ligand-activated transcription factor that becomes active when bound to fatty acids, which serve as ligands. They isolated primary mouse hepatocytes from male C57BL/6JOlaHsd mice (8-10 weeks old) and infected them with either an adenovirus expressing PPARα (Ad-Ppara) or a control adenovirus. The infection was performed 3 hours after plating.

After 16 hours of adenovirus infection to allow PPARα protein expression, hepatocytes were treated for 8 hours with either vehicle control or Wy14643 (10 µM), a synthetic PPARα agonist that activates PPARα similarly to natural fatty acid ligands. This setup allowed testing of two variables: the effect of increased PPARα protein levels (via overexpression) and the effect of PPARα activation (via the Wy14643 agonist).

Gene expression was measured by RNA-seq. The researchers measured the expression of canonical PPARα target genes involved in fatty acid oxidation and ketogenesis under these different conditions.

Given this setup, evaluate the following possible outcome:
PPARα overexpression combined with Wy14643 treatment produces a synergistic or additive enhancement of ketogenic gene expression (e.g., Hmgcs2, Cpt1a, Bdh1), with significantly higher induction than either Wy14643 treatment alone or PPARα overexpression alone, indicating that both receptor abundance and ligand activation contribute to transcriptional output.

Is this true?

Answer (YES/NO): NO